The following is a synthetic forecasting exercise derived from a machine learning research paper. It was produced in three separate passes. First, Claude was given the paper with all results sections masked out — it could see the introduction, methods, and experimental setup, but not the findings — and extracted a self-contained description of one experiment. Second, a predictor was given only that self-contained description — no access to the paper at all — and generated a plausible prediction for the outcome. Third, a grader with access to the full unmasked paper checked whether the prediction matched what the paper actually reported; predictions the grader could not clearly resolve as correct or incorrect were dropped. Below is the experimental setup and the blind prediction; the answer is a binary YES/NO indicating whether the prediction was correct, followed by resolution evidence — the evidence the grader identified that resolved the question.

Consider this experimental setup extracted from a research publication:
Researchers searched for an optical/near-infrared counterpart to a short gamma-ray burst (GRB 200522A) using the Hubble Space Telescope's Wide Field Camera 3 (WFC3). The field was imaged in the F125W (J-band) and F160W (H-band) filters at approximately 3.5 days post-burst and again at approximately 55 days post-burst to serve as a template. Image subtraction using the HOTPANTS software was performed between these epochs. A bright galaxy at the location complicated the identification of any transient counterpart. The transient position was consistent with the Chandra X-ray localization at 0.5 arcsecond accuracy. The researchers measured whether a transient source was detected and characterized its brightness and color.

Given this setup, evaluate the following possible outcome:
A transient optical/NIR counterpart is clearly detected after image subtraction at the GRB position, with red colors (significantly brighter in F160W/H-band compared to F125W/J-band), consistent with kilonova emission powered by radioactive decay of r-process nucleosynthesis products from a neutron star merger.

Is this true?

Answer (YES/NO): NO